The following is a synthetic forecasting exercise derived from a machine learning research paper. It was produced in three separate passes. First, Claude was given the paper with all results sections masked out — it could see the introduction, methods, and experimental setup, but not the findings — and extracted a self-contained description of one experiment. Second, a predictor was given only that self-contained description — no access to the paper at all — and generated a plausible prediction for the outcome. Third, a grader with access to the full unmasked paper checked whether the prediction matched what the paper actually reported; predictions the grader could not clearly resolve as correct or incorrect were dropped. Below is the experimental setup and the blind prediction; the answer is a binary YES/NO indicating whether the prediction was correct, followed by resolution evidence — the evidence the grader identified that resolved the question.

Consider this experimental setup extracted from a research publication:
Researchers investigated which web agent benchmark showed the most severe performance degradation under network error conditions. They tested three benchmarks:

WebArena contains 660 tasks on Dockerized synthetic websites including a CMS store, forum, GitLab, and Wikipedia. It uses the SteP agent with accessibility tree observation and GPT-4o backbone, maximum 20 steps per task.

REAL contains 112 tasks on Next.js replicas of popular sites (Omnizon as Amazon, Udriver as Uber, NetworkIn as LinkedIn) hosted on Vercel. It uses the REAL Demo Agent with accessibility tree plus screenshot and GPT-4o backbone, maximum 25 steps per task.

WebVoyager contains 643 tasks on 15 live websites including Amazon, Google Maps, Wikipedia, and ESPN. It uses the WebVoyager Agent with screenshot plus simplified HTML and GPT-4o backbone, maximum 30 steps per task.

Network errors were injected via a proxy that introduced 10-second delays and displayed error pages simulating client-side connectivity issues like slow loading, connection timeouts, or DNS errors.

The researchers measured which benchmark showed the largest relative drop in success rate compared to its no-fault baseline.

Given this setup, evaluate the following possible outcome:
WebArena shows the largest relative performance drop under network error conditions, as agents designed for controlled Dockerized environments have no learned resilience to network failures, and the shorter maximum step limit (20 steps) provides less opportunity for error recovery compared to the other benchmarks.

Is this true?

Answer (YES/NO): NO